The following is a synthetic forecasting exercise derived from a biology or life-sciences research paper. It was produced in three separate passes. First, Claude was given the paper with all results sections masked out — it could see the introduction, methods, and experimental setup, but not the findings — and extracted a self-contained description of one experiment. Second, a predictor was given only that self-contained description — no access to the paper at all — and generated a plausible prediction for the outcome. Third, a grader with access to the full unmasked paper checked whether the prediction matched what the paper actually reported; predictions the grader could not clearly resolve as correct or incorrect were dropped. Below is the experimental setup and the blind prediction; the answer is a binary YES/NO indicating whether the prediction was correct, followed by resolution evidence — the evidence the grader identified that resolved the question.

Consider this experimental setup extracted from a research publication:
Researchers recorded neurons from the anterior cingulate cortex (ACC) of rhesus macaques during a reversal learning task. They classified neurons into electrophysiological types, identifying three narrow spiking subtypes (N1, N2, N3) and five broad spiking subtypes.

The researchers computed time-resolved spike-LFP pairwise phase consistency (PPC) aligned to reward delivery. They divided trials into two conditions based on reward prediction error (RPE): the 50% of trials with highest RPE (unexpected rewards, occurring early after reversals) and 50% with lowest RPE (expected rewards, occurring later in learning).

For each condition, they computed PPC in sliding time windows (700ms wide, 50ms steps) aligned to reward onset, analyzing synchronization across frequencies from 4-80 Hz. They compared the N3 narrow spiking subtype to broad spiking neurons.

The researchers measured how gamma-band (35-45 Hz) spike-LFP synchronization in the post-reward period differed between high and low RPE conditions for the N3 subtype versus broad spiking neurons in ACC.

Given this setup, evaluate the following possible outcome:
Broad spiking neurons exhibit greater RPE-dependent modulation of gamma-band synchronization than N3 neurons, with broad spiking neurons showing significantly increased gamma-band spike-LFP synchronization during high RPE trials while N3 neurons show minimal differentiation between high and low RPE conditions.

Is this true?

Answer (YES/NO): NO